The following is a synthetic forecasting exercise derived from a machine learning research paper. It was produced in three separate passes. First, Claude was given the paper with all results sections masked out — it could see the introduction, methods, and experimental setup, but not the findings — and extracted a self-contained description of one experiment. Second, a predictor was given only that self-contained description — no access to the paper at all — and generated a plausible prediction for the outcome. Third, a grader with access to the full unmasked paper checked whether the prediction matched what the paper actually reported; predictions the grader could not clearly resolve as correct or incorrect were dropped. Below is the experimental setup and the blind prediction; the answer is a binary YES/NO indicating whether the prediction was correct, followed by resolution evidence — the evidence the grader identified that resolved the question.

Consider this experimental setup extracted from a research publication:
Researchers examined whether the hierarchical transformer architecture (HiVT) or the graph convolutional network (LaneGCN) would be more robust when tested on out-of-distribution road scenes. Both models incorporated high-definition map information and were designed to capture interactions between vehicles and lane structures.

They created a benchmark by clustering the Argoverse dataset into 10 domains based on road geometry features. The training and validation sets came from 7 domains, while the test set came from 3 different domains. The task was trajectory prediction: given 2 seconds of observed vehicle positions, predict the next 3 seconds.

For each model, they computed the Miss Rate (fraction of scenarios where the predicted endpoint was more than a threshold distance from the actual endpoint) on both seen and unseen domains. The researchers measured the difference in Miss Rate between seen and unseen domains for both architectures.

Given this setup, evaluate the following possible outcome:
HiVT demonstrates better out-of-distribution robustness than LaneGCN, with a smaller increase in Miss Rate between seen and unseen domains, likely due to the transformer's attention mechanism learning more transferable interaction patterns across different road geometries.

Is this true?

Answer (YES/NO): NO